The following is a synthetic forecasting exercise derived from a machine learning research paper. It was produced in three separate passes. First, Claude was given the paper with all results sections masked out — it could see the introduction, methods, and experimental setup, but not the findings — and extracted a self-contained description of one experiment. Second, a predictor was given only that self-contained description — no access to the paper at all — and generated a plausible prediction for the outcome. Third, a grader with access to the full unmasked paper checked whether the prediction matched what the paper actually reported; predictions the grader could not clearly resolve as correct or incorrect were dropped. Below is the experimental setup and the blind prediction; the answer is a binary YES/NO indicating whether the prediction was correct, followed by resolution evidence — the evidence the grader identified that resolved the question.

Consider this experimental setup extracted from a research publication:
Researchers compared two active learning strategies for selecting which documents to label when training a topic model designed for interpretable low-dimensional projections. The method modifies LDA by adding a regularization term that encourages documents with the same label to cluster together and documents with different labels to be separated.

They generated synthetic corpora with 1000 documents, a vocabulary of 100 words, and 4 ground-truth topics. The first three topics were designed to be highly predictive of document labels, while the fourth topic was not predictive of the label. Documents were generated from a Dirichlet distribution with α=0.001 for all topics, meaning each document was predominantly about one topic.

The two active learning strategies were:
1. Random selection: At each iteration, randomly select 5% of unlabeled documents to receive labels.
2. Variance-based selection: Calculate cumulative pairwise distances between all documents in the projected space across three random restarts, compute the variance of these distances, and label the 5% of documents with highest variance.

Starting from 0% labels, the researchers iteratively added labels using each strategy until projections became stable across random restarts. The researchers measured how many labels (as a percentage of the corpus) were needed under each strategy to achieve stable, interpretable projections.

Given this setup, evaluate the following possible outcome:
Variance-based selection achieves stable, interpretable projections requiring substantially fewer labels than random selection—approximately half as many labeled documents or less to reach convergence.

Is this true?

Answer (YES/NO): NO